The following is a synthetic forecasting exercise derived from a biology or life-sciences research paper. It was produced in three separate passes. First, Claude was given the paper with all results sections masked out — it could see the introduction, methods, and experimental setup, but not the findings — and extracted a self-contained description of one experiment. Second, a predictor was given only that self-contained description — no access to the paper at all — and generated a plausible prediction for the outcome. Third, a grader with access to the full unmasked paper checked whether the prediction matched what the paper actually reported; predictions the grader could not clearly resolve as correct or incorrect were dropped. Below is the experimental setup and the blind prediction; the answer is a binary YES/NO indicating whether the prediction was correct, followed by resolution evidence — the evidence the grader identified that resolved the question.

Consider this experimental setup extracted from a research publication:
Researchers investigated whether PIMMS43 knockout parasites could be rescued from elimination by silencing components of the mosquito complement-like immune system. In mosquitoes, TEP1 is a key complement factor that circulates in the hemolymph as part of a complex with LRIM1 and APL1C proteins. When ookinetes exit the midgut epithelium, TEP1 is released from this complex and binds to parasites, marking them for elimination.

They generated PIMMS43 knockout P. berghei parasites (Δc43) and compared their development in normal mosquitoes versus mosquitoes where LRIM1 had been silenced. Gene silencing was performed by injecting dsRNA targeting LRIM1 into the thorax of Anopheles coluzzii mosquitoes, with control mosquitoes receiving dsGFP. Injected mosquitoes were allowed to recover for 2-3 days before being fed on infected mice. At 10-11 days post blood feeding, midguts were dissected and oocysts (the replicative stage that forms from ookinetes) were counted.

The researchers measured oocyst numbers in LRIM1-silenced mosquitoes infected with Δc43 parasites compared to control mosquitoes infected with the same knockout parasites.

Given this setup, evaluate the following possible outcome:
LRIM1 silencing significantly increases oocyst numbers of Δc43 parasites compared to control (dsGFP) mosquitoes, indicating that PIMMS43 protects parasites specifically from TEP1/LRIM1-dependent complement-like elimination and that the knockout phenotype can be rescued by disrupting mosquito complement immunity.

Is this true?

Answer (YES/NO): NO